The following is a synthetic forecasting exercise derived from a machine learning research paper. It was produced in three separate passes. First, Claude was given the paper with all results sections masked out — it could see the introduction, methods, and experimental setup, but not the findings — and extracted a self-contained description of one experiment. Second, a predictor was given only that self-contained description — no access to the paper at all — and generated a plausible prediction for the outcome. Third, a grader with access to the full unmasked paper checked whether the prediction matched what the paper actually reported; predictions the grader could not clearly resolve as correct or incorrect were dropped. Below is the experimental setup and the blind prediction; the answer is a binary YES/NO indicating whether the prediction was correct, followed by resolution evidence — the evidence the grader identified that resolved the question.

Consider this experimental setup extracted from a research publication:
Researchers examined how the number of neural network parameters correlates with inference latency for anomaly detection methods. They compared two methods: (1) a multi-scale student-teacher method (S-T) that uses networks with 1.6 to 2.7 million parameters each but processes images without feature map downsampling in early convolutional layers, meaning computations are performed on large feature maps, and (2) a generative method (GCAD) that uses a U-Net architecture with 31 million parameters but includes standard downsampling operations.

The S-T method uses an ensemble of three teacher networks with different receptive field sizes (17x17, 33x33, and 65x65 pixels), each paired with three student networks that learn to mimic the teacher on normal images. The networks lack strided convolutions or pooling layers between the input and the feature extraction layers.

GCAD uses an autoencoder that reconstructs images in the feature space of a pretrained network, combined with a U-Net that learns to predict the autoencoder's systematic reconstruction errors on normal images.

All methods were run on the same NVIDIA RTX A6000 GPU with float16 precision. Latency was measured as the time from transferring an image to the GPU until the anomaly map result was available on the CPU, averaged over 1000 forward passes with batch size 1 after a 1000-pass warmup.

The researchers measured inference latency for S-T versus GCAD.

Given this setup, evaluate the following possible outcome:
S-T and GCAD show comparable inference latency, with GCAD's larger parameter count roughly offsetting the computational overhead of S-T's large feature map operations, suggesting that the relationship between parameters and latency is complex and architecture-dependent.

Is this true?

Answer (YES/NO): NO